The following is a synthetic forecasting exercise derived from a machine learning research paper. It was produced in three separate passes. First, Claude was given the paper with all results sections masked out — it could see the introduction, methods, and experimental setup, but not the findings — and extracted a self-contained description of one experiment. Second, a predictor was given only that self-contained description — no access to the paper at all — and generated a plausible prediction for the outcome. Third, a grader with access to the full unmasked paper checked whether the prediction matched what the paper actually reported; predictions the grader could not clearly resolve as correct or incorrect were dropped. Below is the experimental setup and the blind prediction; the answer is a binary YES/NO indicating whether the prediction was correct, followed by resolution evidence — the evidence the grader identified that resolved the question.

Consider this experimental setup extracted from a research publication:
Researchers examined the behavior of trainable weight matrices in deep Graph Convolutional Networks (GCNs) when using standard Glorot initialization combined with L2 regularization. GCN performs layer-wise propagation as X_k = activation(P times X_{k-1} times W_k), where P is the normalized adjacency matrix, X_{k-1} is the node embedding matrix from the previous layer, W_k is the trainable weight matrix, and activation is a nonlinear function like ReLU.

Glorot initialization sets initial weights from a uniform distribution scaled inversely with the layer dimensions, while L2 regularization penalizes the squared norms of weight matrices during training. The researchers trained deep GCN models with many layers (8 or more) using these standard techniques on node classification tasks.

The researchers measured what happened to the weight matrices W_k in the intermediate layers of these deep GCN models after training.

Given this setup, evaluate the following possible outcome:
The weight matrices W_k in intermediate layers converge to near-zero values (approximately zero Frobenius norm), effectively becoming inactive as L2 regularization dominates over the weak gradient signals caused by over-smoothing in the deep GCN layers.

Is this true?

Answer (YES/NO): YES